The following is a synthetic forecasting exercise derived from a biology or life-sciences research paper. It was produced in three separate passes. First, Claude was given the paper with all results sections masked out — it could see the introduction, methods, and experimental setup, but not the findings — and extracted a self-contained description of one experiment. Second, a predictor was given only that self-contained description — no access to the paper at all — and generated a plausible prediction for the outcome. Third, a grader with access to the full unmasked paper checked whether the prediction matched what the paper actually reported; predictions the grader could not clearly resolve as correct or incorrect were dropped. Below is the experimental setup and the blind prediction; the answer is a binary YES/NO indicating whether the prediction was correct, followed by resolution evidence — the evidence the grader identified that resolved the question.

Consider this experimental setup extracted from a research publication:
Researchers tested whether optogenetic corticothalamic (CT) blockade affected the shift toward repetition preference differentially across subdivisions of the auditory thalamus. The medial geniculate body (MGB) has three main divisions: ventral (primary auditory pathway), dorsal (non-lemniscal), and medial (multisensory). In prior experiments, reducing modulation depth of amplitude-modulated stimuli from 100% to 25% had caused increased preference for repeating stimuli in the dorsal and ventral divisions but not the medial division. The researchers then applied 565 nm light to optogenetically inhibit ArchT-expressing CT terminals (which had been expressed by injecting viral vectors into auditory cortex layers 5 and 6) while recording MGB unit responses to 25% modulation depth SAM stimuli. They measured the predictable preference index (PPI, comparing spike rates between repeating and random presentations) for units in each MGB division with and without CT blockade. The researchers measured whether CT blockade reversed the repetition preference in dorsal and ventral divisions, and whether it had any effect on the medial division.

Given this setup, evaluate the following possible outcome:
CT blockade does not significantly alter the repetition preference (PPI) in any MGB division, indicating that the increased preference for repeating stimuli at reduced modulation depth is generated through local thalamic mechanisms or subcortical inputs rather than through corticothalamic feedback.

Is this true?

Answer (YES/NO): NO